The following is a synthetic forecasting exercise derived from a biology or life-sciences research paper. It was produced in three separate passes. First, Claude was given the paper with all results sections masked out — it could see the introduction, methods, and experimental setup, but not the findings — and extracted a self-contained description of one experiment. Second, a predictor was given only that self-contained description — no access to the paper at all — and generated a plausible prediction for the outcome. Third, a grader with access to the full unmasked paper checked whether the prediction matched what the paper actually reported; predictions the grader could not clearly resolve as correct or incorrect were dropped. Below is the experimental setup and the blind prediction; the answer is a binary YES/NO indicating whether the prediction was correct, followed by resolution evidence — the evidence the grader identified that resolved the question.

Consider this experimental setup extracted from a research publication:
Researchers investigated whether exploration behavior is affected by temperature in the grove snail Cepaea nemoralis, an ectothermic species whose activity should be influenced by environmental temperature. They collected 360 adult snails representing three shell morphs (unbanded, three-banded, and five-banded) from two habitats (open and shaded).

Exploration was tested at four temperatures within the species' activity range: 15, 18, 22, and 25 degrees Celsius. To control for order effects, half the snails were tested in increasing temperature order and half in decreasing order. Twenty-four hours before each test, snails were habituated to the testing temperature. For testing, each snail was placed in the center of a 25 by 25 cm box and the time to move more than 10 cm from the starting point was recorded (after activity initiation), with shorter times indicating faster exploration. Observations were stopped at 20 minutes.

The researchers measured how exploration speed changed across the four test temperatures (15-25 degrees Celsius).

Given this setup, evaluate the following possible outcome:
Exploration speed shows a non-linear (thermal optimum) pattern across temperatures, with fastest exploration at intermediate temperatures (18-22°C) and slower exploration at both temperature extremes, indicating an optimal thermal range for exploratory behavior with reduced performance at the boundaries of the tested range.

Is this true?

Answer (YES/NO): NO